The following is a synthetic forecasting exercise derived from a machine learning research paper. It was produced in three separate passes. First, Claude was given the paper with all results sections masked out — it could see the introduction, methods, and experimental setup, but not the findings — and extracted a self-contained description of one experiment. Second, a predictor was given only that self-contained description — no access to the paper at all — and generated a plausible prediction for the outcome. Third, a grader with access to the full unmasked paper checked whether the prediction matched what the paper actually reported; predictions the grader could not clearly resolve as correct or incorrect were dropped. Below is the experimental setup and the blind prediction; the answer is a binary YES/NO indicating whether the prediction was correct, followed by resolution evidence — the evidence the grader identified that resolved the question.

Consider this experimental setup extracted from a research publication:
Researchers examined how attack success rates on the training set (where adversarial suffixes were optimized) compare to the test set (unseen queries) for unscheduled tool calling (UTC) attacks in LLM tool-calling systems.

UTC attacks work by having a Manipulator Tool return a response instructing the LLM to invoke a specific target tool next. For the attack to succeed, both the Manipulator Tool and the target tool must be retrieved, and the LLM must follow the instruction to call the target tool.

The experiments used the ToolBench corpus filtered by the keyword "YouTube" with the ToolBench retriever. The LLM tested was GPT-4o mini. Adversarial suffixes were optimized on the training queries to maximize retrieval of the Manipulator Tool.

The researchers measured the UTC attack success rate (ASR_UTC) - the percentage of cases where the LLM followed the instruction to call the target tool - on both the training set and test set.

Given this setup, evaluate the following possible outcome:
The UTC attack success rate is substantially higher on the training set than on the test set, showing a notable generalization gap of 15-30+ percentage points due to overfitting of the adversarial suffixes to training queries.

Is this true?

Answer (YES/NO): YES